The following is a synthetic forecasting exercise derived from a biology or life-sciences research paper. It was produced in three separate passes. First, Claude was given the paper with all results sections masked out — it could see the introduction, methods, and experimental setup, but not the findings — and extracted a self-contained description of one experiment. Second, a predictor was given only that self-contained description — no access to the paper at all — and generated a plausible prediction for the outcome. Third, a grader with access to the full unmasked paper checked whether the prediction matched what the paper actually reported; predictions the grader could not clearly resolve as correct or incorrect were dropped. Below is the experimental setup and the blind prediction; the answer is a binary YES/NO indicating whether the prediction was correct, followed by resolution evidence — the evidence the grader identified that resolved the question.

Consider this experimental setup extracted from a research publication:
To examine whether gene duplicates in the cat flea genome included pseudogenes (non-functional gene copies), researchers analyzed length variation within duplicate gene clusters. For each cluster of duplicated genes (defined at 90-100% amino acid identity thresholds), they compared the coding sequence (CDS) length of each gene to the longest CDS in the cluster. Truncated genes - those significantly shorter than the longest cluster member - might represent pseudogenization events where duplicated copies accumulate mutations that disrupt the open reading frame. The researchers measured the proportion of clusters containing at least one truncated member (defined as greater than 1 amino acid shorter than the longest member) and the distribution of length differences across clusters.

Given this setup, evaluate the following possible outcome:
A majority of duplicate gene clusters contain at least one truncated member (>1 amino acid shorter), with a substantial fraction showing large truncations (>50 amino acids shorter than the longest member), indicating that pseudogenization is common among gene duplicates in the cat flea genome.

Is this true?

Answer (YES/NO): NO